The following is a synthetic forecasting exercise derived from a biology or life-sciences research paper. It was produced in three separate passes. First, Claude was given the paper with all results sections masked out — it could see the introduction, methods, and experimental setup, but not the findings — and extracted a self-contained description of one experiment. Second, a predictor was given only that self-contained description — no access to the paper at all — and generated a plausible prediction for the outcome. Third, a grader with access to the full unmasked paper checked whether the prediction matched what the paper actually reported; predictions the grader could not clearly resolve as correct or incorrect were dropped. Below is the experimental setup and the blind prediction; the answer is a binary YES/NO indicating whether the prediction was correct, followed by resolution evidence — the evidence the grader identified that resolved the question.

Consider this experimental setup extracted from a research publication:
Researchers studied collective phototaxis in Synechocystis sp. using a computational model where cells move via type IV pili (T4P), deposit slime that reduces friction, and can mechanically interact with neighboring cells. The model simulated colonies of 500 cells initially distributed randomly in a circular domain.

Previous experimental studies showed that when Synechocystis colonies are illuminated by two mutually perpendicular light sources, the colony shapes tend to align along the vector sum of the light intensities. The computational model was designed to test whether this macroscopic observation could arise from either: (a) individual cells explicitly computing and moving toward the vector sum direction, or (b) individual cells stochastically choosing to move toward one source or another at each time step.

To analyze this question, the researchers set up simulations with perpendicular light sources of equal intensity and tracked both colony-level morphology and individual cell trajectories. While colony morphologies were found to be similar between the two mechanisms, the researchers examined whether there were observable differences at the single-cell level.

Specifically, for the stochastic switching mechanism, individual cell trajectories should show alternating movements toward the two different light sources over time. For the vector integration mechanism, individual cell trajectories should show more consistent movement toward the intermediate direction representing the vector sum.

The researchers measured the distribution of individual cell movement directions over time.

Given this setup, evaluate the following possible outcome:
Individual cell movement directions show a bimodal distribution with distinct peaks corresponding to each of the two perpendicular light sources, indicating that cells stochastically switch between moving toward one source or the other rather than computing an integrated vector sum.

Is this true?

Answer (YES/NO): YES